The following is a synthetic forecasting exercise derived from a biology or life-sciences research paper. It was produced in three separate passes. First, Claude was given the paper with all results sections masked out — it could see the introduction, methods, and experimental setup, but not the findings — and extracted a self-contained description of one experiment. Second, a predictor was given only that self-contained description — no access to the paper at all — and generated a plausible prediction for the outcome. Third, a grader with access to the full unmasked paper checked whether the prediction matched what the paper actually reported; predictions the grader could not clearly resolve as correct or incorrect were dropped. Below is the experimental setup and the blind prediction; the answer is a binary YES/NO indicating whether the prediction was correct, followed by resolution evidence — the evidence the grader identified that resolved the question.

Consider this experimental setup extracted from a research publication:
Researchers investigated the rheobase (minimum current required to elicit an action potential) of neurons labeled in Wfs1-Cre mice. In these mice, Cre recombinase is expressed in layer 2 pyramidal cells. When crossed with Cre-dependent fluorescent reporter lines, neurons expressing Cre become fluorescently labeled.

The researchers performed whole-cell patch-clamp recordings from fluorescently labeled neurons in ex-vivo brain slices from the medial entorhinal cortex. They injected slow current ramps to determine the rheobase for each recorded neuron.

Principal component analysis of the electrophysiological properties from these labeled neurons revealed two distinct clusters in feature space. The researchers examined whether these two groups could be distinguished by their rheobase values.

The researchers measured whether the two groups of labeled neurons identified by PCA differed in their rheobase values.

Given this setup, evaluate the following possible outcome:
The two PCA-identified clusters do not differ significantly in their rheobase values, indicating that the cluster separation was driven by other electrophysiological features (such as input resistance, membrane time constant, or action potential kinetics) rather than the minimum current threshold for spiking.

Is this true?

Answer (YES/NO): NO